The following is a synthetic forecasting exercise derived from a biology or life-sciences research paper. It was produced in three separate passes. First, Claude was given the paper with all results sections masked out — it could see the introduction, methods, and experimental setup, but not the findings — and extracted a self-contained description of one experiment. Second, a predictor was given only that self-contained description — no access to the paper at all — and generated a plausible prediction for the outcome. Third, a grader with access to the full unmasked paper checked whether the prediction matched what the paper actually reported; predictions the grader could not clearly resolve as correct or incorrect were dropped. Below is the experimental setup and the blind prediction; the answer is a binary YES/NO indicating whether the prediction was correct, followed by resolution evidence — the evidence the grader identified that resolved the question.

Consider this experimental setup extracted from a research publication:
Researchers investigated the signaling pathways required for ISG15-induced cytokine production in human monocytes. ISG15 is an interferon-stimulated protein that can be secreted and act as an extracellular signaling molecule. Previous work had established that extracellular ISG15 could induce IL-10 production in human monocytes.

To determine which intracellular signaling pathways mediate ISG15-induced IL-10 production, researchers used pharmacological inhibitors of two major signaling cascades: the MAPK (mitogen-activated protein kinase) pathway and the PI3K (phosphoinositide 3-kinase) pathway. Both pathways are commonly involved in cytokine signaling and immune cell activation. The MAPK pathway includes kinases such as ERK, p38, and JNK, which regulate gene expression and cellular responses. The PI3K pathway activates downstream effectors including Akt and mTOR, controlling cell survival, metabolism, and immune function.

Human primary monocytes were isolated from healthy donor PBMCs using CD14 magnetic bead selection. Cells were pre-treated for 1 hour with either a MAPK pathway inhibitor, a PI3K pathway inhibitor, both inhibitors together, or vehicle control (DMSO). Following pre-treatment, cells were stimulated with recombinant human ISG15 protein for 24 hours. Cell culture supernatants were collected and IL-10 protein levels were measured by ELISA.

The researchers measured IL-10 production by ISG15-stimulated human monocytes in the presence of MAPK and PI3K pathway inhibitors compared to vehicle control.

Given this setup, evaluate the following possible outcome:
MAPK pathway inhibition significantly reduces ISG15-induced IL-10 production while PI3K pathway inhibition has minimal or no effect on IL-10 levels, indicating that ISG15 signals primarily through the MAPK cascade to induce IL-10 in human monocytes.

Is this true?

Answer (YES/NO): NO